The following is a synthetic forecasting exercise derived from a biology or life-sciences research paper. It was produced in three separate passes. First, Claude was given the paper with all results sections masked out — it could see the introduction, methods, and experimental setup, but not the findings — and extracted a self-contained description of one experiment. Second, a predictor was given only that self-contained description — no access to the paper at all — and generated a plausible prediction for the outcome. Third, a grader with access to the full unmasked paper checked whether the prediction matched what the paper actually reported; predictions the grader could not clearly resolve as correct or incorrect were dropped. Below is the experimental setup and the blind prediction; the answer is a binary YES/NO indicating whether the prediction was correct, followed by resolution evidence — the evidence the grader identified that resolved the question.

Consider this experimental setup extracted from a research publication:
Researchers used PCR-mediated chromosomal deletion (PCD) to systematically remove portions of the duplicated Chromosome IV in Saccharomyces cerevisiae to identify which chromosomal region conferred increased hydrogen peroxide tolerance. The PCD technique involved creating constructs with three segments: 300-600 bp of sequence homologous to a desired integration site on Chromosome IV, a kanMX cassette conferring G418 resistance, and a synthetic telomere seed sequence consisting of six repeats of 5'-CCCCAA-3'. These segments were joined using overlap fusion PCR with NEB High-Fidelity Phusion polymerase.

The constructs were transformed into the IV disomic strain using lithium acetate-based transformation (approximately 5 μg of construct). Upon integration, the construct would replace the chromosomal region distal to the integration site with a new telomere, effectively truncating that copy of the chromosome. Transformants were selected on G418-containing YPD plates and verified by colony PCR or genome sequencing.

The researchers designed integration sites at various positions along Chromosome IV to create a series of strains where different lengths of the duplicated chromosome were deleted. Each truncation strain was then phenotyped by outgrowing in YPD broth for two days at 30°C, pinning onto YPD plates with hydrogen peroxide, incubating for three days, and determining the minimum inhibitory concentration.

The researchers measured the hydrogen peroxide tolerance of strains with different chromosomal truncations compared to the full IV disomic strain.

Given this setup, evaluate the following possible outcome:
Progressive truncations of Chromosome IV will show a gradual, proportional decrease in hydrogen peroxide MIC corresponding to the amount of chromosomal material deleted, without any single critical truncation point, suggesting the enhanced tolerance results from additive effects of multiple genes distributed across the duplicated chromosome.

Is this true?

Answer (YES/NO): NO